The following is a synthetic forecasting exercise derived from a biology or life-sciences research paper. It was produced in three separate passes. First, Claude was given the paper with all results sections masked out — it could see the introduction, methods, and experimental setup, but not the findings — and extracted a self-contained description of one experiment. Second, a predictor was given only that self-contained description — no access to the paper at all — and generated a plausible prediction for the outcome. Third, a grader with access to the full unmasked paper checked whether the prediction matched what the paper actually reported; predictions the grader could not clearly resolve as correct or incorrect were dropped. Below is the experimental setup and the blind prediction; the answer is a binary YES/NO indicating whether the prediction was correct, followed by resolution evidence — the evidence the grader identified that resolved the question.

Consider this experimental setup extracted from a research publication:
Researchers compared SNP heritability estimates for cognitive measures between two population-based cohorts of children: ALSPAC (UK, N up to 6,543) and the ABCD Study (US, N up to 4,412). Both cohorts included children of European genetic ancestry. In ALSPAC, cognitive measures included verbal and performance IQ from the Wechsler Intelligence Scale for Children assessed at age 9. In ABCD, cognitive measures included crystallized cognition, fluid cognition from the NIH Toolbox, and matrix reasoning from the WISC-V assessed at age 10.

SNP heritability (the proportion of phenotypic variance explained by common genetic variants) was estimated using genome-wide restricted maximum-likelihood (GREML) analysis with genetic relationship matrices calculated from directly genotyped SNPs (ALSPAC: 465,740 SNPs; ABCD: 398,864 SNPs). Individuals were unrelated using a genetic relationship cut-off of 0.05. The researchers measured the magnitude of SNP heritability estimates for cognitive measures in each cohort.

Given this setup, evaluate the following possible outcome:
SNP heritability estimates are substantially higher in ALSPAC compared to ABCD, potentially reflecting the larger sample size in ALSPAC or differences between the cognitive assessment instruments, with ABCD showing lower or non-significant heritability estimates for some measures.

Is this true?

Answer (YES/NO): YES